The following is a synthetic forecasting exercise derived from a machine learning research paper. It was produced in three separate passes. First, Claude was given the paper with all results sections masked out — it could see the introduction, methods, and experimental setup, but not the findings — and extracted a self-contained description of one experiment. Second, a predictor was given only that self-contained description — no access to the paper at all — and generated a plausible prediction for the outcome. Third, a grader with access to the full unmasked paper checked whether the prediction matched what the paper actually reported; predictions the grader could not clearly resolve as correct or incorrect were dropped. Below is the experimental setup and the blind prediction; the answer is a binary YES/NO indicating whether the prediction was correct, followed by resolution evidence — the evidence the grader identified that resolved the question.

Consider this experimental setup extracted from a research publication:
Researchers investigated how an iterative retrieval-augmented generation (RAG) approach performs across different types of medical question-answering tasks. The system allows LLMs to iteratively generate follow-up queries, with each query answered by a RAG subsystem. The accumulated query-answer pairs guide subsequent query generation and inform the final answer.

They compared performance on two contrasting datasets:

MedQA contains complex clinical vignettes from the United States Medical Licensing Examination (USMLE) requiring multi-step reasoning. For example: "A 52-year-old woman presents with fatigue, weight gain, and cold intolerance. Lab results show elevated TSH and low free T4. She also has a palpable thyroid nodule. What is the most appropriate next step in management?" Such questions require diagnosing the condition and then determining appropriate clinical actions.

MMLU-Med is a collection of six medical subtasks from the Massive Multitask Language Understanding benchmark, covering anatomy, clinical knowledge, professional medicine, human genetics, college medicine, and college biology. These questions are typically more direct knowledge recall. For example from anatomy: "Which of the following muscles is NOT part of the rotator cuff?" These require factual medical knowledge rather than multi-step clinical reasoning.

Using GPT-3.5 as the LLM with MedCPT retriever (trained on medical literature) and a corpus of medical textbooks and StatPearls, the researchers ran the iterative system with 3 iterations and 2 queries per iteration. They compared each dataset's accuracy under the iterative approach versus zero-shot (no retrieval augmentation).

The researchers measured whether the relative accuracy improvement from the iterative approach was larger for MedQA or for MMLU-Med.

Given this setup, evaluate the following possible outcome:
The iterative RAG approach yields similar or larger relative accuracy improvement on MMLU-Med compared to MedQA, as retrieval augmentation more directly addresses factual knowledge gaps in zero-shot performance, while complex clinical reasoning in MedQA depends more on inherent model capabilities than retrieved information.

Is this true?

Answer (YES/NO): NO